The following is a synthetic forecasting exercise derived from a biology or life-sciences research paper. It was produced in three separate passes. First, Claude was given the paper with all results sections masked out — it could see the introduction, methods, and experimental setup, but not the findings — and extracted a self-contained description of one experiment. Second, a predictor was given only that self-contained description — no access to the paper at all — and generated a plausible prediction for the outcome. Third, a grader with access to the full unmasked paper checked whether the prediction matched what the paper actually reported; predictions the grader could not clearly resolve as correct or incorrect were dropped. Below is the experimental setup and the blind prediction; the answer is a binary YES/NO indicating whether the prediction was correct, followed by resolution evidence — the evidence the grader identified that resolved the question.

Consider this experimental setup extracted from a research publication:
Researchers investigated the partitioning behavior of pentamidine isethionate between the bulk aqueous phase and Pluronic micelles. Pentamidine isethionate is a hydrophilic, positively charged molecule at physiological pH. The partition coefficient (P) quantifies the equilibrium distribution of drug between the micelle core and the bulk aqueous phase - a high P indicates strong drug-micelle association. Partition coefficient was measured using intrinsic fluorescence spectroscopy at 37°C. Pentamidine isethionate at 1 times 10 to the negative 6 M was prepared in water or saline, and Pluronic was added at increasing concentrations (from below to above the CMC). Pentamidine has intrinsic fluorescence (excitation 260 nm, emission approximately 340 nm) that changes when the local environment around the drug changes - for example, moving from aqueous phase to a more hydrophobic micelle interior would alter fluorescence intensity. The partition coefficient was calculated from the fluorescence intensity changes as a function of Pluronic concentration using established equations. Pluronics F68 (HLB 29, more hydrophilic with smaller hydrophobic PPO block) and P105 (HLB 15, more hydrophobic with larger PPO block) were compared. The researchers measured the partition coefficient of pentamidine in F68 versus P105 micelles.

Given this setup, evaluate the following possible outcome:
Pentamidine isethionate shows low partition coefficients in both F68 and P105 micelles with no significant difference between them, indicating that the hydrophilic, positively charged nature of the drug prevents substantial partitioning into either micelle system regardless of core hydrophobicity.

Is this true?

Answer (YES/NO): NO